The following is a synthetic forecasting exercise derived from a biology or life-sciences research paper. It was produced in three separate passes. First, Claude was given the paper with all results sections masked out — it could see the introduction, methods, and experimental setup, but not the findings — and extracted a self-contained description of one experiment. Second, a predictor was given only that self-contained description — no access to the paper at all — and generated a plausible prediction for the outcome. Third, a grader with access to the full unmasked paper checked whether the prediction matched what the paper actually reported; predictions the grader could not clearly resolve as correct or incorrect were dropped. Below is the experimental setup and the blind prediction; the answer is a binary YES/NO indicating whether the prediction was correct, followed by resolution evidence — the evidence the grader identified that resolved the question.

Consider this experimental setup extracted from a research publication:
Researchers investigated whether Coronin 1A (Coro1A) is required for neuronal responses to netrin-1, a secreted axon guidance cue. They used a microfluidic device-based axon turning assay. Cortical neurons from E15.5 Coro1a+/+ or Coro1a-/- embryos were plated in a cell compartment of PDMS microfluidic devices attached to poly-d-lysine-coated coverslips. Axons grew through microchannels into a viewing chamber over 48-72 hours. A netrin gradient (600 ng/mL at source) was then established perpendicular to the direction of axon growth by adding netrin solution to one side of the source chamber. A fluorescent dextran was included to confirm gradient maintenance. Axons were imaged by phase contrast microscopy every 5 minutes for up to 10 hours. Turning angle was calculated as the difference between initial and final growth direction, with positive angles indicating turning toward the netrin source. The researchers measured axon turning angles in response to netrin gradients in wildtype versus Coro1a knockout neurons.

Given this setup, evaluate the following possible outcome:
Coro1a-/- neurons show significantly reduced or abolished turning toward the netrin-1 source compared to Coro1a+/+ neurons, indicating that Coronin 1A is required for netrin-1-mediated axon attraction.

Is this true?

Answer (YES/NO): YES